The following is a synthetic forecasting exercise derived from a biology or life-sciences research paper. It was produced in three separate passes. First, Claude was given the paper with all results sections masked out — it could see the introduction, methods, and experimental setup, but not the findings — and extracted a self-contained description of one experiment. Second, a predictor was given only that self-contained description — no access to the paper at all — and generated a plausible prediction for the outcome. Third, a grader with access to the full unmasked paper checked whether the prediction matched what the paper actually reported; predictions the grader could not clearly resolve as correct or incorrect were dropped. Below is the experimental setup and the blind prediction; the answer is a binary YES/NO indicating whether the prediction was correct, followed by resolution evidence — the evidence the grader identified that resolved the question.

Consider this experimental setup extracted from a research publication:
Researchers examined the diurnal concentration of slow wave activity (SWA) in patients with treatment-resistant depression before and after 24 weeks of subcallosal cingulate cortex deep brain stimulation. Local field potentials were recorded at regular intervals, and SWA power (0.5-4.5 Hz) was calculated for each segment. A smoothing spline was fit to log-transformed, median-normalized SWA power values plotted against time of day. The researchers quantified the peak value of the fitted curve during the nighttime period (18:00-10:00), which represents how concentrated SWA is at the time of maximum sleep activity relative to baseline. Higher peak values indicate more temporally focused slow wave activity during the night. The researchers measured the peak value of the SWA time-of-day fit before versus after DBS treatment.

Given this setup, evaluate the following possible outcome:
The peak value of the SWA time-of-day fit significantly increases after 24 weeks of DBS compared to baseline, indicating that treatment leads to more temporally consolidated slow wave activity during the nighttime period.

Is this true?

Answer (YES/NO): YES